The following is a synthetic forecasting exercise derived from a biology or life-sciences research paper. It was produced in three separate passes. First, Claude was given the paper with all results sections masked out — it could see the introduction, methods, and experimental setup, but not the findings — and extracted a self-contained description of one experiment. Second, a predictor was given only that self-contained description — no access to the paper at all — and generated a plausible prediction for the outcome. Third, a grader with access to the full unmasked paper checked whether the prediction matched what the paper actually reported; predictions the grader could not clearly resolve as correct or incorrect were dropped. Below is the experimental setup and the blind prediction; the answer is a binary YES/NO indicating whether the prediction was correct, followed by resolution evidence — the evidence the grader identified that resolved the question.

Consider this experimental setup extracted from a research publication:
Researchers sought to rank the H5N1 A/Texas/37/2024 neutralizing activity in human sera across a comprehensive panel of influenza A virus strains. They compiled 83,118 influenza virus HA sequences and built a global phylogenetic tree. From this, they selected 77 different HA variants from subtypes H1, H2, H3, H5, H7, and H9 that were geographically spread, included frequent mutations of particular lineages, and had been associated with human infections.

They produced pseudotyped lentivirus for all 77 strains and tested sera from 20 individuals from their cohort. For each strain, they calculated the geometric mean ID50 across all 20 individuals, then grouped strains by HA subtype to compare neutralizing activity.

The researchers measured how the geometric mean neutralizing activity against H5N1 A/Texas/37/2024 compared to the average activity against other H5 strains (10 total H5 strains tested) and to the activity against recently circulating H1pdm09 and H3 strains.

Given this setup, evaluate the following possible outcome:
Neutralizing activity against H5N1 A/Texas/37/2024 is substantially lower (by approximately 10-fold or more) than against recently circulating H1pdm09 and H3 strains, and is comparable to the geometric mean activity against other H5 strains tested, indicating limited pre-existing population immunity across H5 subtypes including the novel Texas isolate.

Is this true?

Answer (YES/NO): NO